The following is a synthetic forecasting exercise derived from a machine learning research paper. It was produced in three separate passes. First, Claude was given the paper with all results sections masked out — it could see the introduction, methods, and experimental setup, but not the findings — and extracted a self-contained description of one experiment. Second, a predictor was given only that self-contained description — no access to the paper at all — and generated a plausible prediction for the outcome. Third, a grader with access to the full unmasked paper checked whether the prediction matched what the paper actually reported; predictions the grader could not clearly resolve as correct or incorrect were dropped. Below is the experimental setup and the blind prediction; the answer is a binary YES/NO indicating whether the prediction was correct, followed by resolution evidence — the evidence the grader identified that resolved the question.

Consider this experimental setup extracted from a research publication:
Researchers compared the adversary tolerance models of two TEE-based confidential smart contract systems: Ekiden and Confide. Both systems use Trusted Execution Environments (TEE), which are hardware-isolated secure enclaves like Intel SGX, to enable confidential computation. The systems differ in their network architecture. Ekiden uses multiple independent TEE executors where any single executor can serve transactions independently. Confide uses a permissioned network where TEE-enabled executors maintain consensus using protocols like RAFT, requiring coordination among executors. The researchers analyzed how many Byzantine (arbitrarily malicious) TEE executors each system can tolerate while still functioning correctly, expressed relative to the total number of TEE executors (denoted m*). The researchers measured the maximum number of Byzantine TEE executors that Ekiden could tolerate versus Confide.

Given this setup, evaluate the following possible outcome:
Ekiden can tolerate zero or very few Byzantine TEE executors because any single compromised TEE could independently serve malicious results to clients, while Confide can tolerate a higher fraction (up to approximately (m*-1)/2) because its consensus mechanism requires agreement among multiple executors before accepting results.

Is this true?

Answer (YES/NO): NO